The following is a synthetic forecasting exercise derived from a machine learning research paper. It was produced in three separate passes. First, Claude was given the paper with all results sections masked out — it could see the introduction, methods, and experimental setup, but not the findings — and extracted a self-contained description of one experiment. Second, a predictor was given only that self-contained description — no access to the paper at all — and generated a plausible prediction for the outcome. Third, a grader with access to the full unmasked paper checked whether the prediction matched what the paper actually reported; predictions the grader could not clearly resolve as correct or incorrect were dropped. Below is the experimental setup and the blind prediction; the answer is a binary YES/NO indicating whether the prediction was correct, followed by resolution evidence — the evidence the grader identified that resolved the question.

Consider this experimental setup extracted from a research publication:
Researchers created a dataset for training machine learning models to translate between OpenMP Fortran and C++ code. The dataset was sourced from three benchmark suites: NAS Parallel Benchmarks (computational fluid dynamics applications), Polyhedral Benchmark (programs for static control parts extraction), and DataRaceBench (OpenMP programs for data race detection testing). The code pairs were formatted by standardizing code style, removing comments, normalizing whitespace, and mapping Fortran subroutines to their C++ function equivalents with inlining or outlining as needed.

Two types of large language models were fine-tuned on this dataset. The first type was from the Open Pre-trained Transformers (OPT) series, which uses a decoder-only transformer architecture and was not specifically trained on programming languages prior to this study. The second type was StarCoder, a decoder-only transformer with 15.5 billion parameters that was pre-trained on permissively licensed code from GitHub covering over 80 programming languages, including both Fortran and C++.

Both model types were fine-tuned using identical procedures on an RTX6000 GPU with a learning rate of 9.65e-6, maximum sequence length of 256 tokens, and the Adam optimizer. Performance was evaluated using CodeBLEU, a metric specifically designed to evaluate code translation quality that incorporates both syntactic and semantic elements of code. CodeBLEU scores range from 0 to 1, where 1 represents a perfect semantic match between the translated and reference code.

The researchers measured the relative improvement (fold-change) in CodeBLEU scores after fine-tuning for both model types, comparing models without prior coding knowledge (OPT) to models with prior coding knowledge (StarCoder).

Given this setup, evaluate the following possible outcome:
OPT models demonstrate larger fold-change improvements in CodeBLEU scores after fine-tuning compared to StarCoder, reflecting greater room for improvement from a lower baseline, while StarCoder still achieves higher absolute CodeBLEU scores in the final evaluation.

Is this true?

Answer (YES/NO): NO